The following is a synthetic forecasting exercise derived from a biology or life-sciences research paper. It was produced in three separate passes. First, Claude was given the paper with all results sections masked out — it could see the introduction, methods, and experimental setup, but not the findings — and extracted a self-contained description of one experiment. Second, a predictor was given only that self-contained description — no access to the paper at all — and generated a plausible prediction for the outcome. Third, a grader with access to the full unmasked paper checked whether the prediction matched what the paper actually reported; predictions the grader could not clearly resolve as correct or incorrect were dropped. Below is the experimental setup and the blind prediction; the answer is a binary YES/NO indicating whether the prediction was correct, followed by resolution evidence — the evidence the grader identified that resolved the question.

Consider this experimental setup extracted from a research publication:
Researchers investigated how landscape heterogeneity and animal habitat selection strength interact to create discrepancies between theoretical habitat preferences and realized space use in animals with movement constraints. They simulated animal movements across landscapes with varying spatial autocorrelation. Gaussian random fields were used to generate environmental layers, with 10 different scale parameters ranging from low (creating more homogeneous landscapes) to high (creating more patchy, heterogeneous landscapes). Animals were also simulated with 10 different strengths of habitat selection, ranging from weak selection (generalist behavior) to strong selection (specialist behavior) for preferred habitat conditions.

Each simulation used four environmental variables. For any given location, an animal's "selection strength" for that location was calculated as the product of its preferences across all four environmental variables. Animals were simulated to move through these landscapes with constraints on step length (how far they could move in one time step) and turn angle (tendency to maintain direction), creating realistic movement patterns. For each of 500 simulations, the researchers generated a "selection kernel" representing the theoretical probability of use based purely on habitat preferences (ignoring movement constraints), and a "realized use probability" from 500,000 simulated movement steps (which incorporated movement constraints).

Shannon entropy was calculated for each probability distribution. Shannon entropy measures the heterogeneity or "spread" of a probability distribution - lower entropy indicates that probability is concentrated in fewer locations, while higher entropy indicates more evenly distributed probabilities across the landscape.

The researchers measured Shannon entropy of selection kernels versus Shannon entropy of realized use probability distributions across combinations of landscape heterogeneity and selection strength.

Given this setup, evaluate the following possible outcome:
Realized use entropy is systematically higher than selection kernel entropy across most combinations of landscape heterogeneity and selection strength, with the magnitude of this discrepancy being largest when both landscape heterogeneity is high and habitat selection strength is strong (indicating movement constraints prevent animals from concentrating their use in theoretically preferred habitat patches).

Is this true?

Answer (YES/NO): NO